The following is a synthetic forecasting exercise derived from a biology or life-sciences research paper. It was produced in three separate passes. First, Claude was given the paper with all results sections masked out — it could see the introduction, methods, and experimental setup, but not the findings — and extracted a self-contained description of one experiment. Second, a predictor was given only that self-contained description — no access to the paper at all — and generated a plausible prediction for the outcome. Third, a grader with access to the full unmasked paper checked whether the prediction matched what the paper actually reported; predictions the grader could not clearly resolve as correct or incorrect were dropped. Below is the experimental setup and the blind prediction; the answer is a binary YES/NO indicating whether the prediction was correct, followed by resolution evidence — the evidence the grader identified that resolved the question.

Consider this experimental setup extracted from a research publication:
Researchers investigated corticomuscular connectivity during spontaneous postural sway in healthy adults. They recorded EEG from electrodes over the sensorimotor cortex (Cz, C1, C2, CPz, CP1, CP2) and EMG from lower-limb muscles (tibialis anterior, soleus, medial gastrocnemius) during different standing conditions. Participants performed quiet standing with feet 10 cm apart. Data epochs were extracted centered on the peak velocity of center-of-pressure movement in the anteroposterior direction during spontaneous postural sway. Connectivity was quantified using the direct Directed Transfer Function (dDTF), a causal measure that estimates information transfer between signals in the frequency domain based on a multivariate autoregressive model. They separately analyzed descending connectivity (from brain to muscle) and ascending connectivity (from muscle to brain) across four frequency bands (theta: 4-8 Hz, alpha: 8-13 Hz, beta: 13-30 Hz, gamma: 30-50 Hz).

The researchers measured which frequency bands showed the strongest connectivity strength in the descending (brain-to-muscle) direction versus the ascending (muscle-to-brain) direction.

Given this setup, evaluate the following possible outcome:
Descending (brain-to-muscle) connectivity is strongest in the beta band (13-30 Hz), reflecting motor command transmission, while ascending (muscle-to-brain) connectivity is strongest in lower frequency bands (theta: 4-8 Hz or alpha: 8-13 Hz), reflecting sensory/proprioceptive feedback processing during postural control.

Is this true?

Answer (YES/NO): NO